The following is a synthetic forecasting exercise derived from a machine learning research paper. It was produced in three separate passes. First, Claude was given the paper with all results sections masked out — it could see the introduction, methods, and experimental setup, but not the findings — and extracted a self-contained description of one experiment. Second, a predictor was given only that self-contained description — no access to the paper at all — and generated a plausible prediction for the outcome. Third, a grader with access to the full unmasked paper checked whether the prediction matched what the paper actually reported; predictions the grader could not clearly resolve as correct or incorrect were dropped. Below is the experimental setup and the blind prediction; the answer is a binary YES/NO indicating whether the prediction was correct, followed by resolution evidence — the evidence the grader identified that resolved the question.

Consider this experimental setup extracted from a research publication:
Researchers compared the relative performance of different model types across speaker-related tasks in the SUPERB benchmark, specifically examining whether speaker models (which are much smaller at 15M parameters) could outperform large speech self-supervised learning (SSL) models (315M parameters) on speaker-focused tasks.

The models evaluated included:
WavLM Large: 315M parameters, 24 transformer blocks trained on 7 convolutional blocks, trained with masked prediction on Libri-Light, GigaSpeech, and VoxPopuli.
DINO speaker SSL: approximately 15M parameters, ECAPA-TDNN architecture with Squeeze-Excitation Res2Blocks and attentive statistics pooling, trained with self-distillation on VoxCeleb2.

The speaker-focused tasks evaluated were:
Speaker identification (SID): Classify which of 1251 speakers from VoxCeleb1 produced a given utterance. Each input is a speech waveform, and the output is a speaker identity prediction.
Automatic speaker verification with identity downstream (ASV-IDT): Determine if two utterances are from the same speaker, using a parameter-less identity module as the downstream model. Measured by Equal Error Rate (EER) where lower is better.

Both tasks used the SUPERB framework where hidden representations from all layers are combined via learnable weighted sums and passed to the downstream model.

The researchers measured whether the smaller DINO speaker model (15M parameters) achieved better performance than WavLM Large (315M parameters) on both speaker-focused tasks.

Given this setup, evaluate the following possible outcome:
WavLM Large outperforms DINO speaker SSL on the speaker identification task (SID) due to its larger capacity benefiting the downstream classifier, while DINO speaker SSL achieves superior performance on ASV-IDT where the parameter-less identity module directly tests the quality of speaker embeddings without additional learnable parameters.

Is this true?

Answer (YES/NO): NO